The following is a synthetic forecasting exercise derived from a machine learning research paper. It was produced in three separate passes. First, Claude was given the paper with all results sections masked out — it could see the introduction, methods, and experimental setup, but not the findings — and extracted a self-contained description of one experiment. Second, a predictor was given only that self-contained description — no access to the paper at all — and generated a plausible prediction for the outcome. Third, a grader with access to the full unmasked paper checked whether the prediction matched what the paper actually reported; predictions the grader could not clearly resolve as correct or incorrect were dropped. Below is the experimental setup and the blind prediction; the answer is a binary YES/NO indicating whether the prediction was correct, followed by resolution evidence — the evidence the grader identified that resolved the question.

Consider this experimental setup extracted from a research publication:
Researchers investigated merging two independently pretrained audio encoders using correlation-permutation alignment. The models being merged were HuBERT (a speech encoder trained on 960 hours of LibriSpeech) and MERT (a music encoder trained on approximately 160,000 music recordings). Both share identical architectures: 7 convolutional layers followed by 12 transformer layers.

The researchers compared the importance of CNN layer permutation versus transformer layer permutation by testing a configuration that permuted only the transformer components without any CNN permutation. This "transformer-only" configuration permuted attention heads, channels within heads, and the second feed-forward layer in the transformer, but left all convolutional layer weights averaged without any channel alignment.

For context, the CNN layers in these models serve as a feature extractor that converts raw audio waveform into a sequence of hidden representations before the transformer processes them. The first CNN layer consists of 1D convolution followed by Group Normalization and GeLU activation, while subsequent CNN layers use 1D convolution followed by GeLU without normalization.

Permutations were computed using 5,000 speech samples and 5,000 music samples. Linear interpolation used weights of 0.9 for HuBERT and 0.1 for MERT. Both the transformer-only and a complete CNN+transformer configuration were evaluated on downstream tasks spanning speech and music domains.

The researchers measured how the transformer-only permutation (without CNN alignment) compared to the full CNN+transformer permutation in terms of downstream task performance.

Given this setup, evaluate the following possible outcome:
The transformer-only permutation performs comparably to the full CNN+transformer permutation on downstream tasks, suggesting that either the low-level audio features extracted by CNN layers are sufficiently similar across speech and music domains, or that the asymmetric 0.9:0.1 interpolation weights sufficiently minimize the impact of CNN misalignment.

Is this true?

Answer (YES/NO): NO